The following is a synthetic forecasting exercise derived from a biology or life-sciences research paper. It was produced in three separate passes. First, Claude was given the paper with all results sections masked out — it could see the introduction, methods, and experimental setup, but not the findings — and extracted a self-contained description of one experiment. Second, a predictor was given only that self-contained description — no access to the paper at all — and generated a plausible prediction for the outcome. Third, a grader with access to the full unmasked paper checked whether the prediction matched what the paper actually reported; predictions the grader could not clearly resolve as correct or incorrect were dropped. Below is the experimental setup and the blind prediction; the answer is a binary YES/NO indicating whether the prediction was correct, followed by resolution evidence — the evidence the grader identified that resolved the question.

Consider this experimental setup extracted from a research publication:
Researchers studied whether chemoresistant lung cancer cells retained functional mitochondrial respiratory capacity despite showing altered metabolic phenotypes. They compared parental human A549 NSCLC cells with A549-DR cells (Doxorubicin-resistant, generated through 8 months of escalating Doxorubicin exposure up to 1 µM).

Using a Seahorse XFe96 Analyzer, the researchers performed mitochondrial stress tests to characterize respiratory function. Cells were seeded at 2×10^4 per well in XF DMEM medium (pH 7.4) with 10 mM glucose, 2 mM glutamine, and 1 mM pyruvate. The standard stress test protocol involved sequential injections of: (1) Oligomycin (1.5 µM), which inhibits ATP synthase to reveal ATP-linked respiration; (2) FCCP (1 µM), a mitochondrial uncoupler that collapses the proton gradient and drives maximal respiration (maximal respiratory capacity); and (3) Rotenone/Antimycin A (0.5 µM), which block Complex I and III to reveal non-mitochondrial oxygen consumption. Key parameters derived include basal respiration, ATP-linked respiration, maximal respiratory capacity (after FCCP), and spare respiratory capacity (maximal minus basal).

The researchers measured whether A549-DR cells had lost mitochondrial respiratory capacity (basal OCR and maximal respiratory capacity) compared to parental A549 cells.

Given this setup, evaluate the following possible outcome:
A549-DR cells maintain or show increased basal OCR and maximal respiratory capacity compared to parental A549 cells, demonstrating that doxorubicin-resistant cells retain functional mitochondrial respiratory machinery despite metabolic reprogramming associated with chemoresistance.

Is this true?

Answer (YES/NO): YES